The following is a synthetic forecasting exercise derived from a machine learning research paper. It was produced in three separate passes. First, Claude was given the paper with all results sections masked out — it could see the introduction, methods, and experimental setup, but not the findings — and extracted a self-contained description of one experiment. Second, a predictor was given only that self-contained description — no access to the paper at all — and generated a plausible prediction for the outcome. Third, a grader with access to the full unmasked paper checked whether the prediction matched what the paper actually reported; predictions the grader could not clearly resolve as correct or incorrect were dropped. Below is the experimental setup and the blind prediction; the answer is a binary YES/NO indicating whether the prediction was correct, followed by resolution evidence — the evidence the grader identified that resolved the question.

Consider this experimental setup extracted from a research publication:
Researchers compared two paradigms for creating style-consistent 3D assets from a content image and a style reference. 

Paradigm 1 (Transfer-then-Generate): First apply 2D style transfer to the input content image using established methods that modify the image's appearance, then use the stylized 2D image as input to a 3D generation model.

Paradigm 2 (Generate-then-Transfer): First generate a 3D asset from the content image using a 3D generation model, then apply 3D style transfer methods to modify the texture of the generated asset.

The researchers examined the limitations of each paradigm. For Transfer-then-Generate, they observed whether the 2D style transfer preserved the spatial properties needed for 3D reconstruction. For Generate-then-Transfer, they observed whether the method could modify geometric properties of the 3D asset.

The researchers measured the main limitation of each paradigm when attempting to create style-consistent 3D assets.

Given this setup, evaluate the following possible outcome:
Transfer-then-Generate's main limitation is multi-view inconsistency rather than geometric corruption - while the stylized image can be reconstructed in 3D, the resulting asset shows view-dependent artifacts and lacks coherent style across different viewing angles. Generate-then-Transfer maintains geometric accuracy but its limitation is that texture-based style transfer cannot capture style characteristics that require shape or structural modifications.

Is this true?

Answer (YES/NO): NO